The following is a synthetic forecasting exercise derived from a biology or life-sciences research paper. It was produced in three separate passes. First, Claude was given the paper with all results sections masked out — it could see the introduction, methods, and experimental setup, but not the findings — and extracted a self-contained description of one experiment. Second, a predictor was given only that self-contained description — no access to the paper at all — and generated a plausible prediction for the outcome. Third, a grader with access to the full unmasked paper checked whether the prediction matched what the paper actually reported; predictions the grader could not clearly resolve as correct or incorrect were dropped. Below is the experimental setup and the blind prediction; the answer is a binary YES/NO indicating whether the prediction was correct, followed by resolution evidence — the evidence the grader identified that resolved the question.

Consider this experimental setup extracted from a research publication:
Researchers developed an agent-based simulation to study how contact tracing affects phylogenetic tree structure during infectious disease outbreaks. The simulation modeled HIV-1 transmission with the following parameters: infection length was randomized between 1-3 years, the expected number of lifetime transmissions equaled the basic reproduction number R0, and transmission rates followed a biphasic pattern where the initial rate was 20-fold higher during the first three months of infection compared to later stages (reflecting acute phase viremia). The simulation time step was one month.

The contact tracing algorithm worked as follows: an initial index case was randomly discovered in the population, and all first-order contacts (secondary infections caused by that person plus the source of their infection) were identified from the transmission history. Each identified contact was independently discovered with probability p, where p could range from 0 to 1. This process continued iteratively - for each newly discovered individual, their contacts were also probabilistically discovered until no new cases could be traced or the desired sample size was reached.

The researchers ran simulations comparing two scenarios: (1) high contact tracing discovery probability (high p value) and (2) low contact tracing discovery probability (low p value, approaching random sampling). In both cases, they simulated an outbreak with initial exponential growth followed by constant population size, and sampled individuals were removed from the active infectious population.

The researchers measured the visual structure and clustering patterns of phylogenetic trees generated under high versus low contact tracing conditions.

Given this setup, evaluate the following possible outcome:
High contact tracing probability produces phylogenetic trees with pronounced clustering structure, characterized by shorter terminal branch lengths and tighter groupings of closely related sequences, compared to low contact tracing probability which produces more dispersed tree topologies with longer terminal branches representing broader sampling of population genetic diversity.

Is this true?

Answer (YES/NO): YES